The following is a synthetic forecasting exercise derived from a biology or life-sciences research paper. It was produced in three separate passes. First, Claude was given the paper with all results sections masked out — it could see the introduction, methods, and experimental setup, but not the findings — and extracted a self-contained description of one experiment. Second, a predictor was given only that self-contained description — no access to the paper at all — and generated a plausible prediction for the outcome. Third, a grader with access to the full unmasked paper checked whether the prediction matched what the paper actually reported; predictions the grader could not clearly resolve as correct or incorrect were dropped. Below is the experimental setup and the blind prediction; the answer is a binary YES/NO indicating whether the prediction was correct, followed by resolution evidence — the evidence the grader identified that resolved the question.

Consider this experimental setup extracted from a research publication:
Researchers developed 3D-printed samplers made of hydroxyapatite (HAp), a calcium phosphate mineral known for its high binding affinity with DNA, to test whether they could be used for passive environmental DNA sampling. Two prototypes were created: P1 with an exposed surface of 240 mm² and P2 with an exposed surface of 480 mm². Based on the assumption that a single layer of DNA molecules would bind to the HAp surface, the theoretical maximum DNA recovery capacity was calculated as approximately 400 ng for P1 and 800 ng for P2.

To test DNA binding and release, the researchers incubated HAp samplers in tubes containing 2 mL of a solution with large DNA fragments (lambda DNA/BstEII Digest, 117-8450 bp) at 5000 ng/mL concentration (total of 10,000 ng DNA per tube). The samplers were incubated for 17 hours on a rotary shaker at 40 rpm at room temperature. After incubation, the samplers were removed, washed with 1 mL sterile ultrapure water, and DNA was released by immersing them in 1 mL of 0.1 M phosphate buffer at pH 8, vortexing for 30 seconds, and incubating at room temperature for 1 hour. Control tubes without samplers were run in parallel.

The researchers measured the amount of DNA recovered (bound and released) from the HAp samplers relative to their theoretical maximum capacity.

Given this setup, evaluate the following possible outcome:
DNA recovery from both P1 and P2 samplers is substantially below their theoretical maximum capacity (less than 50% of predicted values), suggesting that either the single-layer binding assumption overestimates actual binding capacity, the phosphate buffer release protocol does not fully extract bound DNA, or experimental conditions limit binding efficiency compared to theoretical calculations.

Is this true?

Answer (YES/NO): NO